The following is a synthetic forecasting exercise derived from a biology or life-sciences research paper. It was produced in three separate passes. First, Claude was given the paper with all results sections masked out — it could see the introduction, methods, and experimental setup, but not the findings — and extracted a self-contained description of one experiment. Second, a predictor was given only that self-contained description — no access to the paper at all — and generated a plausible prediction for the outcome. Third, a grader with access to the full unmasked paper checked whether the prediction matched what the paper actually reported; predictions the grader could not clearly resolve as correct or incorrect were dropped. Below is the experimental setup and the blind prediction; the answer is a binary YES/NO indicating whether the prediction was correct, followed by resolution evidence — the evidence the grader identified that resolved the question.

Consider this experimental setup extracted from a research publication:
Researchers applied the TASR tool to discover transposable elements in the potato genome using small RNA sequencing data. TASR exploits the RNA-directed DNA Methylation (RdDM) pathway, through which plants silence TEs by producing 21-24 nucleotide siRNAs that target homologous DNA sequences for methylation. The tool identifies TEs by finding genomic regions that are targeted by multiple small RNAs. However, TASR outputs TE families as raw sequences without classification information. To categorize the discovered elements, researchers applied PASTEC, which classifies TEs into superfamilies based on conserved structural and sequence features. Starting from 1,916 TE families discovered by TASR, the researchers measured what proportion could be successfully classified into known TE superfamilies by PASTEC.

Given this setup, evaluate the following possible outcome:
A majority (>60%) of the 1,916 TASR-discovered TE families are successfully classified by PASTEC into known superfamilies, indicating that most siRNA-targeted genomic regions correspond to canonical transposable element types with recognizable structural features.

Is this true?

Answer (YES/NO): NO